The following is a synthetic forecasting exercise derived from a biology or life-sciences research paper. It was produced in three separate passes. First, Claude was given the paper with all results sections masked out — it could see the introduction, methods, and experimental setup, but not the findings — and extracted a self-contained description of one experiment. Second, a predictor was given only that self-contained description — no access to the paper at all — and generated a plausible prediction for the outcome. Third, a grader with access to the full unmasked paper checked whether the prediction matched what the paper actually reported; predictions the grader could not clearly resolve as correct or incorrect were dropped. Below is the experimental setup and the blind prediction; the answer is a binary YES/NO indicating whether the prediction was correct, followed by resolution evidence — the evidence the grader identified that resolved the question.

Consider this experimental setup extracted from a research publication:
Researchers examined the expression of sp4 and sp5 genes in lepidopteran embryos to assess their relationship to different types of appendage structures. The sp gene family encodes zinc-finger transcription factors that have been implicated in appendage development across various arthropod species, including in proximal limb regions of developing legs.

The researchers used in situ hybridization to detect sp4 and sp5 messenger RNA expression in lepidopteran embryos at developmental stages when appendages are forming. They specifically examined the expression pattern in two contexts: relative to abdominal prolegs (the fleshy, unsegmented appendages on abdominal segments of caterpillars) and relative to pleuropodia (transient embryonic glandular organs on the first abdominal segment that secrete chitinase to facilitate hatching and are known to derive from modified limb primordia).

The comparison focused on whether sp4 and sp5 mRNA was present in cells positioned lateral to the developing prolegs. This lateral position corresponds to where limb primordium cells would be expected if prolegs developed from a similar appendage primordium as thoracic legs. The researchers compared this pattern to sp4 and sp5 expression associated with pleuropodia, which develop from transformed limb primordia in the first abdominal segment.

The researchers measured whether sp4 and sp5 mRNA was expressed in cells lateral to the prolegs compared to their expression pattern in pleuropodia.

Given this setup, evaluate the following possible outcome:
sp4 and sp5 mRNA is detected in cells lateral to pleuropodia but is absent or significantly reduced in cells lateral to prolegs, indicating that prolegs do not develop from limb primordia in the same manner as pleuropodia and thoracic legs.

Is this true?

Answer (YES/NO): YES